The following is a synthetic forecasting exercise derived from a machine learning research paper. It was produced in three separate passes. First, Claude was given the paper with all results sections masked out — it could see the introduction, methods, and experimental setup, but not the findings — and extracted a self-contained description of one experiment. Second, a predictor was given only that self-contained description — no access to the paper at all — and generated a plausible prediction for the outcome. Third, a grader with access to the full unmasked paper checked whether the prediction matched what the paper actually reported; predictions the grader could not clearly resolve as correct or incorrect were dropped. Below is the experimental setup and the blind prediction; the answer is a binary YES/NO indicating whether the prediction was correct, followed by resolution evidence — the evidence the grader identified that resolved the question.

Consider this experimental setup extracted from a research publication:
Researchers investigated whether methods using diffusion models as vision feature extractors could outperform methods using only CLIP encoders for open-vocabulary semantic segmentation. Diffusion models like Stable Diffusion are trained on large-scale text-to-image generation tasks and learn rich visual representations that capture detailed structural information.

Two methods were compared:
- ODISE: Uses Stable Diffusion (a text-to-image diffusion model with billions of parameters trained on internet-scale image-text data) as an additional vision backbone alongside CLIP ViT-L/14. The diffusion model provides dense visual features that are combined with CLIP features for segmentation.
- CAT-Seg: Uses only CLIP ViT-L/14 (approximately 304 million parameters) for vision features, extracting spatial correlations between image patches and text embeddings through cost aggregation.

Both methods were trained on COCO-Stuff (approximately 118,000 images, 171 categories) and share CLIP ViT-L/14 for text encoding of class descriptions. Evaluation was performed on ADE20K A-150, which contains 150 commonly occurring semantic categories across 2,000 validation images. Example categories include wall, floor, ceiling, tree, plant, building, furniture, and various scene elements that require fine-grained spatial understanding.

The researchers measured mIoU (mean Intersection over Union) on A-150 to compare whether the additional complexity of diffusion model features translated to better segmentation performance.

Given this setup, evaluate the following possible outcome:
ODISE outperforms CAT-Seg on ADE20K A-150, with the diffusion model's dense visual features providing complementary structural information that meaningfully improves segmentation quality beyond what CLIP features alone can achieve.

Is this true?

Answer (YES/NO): NO